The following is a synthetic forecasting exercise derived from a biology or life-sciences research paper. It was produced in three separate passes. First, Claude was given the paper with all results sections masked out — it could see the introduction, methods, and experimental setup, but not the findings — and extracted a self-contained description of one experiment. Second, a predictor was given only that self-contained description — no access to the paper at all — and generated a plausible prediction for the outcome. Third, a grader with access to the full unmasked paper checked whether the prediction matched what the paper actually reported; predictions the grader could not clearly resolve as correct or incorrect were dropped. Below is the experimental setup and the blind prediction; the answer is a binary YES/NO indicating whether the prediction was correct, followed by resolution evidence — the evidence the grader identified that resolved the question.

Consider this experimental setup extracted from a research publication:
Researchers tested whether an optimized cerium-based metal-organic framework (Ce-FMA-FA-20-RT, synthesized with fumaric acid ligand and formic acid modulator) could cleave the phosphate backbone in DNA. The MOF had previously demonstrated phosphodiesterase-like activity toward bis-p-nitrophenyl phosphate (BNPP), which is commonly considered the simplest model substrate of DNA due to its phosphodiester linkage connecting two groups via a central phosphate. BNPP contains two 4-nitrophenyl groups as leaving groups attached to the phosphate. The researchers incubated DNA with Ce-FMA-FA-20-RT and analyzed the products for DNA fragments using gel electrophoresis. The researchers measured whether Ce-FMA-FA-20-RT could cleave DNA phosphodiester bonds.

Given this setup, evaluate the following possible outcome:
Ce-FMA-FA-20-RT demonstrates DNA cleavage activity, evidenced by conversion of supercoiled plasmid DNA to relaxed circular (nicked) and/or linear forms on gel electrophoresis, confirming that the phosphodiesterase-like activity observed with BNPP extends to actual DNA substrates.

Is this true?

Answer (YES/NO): NO